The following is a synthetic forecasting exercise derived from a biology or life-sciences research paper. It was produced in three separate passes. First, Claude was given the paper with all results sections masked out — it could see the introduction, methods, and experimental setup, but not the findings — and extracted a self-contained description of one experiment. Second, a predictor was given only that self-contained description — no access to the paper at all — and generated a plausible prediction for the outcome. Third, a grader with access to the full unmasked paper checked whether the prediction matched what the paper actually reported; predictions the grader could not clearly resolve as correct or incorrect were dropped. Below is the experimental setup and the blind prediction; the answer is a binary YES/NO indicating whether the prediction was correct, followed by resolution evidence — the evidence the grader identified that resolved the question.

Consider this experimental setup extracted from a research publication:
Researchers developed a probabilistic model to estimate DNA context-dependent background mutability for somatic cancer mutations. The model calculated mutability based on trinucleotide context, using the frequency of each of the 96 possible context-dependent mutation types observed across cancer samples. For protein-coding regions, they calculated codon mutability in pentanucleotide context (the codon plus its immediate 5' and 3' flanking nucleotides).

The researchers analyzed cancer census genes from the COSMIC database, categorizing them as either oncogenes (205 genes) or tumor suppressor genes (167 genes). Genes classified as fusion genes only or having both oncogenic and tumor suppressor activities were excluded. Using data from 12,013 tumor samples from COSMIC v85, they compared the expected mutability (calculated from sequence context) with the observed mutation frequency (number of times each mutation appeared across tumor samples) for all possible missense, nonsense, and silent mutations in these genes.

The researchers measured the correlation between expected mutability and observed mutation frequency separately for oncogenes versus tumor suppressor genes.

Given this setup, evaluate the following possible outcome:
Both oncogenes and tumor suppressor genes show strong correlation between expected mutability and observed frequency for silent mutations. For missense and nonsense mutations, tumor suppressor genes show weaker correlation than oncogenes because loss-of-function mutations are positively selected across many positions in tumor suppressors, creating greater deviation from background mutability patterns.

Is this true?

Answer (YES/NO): NO